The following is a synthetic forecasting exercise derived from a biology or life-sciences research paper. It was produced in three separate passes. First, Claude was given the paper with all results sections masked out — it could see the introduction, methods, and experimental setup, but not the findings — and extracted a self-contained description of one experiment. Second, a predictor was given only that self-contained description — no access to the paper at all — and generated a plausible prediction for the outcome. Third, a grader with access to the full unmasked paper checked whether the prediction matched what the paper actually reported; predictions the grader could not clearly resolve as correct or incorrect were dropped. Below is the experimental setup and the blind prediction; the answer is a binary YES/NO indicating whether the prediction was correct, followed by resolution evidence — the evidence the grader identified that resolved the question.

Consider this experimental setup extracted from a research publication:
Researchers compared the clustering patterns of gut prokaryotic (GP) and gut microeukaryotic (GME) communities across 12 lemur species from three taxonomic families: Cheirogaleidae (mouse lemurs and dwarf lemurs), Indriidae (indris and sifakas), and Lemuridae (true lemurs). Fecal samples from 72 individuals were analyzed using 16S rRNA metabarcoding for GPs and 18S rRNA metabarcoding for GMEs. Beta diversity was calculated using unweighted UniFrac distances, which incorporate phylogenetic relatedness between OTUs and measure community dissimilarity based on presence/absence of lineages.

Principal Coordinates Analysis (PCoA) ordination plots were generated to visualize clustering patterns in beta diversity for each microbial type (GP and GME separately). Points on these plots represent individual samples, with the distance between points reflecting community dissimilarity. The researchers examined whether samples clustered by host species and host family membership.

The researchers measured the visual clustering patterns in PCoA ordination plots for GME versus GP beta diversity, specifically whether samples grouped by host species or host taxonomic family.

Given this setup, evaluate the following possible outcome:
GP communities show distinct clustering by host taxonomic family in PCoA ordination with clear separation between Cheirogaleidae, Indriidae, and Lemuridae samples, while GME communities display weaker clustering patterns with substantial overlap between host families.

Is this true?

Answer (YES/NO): YES